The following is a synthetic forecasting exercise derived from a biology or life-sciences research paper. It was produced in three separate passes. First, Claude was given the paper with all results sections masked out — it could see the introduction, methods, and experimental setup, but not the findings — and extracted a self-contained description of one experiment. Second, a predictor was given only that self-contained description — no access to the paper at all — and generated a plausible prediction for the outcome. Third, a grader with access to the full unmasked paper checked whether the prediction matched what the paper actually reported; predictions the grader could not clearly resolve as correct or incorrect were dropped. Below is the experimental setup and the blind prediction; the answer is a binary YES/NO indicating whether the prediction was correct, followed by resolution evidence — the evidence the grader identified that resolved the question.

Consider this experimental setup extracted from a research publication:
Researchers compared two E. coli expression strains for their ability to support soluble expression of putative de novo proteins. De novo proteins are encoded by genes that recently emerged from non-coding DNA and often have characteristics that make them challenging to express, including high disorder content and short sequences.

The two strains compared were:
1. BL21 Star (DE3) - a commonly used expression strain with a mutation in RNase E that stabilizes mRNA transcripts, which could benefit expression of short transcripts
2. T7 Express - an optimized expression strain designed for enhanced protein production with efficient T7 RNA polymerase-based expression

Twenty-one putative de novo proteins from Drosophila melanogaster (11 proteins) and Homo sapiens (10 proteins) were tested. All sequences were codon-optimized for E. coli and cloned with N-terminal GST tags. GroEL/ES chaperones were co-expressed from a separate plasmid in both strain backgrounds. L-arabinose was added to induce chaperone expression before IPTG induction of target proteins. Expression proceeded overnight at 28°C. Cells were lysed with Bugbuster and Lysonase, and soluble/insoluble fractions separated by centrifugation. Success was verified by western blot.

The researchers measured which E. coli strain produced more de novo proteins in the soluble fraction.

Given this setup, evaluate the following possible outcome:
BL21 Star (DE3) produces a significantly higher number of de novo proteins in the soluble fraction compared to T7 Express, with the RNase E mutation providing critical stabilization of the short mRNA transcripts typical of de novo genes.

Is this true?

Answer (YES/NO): NO